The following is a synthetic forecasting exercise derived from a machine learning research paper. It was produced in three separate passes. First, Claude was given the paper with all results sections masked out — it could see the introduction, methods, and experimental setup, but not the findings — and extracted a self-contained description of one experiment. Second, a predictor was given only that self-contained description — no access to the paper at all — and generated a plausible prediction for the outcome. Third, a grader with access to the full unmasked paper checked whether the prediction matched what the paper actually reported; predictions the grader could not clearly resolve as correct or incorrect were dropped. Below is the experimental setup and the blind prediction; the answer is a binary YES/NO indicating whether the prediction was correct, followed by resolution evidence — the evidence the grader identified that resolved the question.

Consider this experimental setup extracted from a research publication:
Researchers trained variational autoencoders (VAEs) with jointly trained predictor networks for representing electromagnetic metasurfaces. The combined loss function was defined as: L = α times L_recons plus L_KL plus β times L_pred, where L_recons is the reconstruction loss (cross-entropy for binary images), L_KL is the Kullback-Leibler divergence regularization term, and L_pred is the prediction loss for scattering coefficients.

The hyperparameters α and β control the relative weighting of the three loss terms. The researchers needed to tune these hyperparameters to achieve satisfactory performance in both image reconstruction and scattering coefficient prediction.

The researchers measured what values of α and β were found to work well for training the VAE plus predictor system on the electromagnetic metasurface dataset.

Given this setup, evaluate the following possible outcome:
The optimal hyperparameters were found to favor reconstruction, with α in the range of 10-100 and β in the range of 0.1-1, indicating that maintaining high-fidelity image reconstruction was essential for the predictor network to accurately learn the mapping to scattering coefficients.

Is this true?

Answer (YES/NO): NO